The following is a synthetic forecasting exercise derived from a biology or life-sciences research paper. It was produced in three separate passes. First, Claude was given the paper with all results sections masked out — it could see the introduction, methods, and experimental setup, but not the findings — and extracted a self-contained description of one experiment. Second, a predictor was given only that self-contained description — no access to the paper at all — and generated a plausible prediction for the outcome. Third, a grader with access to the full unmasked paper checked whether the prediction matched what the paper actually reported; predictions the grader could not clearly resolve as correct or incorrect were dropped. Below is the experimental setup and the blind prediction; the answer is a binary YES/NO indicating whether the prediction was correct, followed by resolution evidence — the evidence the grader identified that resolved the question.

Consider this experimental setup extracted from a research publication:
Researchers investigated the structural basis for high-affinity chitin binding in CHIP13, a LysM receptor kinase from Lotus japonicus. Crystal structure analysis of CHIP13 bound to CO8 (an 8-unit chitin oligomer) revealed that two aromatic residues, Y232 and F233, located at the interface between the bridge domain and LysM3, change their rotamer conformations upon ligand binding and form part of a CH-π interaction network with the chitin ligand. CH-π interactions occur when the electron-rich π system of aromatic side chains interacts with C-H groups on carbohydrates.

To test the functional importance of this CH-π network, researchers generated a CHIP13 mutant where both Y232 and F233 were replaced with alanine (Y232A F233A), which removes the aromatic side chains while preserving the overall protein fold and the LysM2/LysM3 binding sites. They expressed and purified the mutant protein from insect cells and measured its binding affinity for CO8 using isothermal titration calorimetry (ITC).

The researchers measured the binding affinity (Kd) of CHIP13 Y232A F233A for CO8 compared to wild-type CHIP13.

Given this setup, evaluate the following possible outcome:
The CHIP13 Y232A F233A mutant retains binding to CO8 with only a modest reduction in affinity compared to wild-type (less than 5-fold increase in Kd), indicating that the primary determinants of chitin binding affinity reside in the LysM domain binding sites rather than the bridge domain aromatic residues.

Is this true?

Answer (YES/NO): NO